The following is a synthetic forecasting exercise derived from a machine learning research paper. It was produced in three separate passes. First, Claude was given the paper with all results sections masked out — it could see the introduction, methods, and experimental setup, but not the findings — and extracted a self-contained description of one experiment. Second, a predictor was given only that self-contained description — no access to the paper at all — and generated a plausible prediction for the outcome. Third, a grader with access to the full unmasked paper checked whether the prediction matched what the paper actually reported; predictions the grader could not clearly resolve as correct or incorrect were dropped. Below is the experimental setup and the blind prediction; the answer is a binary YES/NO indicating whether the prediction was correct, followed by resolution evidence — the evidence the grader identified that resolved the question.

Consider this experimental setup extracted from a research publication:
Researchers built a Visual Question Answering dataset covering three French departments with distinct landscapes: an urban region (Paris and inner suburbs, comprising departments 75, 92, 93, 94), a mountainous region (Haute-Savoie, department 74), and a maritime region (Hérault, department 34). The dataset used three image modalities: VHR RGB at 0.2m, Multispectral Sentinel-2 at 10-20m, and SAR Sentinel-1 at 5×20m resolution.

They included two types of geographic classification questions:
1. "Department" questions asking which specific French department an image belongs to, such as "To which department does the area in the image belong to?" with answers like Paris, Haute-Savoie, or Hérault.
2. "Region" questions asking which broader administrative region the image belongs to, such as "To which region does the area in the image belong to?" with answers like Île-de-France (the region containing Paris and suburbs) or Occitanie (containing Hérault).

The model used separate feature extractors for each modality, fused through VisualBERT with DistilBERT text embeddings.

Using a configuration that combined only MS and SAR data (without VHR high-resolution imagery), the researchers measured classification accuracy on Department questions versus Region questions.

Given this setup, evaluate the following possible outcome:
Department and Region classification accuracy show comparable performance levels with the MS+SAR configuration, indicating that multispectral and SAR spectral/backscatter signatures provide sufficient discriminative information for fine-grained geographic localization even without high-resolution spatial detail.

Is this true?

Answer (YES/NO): YES